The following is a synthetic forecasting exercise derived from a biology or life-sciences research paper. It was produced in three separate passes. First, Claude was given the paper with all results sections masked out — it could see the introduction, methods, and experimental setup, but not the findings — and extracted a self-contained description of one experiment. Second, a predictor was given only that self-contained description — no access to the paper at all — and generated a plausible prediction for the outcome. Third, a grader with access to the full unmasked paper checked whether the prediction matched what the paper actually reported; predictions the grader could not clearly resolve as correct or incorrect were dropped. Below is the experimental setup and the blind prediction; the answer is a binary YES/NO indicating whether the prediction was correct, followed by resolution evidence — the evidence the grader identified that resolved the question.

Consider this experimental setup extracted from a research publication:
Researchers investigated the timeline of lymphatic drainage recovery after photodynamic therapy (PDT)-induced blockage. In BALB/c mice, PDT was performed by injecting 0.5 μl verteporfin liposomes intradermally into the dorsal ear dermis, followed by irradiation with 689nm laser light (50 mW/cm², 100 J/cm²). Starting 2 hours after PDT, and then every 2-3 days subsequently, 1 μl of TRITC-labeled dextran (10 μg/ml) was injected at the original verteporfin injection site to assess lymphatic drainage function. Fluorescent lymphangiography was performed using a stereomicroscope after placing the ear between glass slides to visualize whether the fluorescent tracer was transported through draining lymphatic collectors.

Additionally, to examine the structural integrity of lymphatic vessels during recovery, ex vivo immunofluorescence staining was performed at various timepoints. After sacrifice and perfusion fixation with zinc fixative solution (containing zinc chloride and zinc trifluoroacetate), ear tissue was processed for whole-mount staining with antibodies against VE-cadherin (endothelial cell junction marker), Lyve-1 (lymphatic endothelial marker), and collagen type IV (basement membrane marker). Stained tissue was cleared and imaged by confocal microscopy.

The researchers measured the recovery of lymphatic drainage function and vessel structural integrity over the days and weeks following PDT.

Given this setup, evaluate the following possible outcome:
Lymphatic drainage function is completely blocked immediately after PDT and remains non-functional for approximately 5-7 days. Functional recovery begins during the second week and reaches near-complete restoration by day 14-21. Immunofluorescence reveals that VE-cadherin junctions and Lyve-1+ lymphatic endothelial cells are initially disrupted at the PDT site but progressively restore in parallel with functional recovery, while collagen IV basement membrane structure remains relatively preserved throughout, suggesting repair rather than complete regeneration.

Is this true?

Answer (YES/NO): NO